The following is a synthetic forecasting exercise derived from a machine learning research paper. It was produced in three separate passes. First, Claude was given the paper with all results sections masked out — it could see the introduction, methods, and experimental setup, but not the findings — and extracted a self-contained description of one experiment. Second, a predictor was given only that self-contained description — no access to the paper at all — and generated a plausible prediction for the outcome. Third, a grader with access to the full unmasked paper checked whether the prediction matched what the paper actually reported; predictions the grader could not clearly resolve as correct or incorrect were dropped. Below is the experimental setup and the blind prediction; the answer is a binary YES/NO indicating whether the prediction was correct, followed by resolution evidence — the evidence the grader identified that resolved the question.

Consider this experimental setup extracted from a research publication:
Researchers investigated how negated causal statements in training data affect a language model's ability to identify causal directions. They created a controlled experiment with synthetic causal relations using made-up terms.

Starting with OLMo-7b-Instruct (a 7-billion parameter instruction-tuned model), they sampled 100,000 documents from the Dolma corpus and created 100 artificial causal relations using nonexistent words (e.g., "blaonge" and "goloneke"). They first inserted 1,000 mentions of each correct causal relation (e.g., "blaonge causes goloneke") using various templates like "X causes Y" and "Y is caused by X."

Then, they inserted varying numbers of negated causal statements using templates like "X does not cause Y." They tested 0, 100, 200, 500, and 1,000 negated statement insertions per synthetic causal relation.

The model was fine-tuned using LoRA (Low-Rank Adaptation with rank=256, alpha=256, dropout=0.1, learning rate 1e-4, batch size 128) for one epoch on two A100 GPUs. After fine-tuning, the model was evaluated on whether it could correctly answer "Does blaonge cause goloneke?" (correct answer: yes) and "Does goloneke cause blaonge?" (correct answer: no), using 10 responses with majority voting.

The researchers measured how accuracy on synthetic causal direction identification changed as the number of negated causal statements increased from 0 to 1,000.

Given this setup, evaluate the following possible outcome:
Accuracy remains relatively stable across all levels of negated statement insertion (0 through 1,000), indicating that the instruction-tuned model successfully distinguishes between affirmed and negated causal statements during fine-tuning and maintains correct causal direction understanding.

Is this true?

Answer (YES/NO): NO